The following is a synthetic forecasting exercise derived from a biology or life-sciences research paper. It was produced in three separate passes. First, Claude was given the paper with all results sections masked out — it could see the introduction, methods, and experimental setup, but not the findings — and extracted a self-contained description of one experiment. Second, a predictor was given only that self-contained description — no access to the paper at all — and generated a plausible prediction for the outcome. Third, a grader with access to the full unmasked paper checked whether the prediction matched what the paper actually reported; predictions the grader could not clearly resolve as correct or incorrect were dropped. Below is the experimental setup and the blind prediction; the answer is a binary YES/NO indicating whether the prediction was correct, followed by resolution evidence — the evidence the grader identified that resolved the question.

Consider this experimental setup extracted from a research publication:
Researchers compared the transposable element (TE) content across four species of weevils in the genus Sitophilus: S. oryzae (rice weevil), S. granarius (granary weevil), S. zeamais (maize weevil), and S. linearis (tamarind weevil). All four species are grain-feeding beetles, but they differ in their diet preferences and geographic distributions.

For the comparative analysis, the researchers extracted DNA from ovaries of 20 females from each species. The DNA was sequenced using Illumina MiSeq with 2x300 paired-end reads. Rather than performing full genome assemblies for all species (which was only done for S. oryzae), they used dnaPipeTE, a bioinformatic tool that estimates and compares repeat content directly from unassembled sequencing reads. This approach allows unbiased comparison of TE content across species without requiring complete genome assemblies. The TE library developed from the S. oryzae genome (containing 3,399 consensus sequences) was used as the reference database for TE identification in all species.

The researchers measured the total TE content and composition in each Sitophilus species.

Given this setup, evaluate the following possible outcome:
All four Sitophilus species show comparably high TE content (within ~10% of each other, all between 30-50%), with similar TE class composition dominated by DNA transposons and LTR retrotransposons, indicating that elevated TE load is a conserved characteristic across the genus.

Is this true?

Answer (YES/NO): NO